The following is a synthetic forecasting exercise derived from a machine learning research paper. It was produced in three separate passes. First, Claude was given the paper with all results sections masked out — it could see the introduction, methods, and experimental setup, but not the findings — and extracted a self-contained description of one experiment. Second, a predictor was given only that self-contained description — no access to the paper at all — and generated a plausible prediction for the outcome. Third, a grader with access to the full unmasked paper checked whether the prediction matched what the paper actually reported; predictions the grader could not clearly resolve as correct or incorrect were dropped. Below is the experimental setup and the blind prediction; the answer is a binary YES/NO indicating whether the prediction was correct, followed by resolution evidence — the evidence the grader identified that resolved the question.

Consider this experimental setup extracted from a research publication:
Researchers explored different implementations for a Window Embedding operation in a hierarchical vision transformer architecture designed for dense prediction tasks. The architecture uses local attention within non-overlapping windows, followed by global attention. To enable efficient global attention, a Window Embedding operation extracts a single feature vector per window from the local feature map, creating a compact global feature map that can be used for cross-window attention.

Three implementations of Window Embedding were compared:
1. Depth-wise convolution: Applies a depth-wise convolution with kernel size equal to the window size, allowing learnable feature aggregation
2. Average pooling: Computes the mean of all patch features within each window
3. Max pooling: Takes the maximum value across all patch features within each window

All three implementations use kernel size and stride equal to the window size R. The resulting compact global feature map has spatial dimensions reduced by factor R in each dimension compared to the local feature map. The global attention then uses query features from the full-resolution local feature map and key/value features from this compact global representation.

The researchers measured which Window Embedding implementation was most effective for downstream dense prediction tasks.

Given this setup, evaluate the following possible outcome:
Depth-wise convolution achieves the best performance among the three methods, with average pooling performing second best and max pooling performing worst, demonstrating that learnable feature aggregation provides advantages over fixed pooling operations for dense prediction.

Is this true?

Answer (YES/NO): NO